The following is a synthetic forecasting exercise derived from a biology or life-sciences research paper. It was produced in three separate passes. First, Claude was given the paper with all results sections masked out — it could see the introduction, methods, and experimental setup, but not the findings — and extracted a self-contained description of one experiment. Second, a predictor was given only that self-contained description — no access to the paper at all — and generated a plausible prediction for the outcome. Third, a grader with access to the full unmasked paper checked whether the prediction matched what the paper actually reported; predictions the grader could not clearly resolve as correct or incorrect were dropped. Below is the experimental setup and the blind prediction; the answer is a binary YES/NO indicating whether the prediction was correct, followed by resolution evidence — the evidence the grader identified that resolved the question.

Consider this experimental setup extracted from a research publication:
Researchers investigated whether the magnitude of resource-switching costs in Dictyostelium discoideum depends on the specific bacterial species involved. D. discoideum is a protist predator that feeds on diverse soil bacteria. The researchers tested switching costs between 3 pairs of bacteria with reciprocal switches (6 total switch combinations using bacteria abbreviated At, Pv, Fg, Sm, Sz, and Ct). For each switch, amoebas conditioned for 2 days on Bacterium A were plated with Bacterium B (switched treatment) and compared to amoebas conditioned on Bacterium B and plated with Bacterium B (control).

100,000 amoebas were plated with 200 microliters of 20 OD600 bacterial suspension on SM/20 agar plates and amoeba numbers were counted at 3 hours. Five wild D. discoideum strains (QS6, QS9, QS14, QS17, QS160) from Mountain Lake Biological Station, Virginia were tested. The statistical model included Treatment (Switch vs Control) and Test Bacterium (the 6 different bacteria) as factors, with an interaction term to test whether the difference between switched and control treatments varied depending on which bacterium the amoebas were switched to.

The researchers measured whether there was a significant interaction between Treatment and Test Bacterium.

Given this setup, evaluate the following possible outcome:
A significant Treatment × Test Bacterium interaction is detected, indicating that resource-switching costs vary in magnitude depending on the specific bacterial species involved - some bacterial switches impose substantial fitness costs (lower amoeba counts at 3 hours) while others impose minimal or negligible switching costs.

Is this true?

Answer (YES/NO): NO